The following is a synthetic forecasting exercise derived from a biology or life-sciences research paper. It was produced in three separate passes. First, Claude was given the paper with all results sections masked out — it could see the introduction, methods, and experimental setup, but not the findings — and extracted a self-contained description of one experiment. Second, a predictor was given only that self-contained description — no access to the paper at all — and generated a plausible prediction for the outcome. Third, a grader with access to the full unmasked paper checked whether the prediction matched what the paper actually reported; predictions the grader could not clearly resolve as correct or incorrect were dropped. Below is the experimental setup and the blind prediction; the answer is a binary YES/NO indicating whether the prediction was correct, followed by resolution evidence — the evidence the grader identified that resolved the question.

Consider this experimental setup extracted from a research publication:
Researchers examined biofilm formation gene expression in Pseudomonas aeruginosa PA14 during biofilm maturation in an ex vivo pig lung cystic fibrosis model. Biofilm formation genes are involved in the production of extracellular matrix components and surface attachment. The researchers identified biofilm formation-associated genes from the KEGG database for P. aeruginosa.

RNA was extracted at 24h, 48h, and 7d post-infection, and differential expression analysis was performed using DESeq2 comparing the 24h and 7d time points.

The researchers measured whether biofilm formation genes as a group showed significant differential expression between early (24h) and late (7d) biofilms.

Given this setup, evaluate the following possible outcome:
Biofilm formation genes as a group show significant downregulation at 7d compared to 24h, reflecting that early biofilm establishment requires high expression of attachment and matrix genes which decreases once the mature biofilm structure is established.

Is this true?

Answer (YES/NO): YES